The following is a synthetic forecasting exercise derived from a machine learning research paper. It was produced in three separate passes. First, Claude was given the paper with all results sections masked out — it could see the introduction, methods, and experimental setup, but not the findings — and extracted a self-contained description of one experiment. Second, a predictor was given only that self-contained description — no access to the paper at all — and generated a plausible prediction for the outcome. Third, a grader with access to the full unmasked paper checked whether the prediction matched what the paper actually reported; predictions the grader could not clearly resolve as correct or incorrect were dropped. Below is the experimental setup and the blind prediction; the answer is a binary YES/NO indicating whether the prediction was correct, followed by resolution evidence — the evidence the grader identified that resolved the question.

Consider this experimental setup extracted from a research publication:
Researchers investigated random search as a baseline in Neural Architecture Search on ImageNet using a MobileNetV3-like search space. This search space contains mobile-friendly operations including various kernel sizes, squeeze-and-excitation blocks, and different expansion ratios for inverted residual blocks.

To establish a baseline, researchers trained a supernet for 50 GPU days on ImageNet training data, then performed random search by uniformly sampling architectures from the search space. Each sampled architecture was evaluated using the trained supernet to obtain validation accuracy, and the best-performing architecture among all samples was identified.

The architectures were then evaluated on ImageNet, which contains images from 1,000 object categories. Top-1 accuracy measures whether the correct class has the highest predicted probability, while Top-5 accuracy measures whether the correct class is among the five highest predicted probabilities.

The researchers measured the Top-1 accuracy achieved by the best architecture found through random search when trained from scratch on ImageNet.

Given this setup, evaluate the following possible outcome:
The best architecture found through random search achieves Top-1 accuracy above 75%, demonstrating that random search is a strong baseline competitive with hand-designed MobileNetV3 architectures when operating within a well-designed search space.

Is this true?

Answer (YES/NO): YES